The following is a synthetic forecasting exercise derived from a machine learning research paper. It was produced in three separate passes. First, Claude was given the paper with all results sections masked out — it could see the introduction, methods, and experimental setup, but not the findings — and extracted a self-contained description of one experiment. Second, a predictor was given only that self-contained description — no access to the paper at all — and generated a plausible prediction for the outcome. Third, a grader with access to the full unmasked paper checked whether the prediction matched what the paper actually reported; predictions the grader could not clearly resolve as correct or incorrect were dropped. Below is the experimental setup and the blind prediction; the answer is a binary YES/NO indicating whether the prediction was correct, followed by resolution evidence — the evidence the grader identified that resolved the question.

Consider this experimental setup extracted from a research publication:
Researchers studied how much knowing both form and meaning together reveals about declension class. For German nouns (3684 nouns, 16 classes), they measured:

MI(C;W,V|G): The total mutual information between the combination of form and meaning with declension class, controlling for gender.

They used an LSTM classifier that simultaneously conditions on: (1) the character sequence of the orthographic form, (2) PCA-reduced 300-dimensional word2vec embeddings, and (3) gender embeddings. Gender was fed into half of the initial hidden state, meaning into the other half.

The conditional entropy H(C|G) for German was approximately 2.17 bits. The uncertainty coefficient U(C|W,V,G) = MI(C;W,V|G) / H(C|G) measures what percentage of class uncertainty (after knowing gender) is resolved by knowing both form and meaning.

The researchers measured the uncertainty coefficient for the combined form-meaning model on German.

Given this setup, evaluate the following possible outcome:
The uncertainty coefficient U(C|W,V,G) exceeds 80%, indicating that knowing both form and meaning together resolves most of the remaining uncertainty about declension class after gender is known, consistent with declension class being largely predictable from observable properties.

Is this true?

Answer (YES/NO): NO